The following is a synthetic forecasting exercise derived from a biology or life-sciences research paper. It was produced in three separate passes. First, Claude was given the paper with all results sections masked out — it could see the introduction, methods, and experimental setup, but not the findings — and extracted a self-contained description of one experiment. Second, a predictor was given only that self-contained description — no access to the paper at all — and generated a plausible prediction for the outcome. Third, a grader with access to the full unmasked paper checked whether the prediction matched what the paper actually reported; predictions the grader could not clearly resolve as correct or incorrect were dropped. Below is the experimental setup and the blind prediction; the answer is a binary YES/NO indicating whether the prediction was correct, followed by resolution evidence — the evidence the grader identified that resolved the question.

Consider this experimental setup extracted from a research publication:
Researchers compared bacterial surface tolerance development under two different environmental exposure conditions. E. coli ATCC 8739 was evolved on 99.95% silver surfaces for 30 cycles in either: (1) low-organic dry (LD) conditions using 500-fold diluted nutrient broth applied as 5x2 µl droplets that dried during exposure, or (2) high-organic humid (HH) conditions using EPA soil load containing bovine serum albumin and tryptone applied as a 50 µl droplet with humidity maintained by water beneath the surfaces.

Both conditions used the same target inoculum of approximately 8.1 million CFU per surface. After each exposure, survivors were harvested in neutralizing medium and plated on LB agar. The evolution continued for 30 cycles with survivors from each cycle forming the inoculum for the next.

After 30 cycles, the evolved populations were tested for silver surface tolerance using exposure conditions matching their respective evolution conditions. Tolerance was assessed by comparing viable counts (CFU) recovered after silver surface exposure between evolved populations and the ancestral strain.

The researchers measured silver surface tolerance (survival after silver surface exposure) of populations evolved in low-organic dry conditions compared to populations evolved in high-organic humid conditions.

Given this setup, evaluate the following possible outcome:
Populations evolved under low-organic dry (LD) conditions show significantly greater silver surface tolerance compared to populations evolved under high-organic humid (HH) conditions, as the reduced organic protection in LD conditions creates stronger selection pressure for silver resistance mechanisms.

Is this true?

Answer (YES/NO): NO